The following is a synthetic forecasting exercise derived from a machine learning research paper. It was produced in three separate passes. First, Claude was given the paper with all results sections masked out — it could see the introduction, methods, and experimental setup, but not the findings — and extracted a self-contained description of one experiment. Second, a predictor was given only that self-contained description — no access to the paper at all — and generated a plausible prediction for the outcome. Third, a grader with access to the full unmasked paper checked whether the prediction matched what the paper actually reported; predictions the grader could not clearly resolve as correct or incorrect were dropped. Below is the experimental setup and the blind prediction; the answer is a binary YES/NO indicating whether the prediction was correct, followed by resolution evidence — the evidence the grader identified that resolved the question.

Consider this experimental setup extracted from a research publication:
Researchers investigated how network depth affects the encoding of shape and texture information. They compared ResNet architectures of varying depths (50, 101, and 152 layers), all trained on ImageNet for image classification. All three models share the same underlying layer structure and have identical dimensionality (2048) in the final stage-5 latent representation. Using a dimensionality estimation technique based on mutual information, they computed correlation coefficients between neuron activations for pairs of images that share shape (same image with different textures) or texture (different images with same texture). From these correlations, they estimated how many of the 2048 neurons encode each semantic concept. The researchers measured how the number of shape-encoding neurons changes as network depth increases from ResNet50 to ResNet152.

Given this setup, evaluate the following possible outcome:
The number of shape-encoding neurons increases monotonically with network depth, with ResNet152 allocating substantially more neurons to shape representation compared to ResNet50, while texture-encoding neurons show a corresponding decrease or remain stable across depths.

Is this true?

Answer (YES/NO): NO